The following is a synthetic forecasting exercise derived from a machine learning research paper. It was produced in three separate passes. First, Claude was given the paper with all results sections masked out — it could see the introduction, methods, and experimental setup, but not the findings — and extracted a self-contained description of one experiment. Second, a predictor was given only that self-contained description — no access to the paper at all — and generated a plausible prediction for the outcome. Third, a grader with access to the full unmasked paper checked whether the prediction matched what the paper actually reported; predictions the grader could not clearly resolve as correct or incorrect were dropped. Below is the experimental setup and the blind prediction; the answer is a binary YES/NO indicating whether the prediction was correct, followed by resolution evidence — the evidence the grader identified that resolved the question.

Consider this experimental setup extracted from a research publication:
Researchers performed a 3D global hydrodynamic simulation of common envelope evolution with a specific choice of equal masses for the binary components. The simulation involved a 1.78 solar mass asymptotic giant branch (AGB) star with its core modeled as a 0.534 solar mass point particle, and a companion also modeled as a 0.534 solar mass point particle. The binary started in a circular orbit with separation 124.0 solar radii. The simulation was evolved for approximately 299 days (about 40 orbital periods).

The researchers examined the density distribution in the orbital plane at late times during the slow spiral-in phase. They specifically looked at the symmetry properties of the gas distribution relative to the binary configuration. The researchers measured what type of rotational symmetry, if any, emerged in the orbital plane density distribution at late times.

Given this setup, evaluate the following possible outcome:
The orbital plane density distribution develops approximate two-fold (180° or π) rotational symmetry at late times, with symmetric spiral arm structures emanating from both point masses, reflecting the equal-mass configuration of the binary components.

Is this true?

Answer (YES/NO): YES